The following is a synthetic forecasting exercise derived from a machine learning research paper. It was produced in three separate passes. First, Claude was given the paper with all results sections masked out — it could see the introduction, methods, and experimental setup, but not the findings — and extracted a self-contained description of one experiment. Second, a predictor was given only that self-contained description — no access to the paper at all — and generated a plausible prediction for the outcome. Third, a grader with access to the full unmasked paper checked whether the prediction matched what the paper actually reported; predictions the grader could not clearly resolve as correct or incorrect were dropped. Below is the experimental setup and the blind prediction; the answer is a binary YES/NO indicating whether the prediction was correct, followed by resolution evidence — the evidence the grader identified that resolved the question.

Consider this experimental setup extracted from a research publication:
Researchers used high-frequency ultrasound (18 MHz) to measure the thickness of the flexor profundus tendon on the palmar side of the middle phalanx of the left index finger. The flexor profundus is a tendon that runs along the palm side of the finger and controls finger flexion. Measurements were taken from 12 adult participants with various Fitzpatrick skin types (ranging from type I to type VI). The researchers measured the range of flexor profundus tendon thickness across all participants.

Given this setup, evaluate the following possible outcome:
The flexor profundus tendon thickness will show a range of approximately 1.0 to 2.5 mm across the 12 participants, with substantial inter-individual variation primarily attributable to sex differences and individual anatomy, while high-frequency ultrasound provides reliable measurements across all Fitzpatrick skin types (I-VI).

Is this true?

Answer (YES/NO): NO